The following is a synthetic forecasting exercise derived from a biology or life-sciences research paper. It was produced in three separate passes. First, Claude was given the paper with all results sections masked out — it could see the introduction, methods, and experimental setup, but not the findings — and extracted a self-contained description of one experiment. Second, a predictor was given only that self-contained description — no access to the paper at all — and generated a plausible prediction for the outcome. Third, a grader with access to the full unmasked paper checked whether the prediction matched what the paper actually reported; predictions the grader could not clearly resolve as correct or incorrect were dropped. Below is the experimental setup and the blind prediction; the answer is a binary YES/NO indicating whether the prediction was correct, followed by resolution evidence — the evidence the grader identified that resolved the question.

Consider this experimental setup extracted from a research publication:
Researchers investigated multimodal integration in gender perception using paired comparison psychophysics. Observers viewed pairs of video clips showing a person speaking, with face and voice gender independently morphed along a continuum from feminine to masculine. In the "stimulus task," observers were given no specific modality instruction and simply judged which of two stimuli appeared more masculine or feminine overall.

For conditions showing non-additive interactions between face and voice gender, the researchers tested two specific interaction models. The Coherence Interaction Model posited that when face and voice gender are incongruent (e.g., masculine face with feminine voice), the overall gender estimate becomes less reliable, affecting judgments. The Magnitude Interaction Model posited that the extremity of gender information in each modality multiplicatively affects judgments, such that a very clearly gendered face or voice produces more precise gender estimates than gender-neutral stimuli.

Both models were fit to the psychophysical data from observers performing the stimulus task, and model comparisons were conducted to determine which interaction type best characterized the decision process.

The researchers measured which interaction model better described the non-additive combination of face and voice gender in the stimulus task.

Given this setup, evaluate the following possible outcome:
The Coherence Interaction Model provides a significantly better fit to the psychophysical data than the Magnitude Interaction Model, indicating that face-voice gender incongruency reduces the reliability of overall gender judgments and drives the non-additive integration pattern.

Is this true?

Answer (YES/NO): NO